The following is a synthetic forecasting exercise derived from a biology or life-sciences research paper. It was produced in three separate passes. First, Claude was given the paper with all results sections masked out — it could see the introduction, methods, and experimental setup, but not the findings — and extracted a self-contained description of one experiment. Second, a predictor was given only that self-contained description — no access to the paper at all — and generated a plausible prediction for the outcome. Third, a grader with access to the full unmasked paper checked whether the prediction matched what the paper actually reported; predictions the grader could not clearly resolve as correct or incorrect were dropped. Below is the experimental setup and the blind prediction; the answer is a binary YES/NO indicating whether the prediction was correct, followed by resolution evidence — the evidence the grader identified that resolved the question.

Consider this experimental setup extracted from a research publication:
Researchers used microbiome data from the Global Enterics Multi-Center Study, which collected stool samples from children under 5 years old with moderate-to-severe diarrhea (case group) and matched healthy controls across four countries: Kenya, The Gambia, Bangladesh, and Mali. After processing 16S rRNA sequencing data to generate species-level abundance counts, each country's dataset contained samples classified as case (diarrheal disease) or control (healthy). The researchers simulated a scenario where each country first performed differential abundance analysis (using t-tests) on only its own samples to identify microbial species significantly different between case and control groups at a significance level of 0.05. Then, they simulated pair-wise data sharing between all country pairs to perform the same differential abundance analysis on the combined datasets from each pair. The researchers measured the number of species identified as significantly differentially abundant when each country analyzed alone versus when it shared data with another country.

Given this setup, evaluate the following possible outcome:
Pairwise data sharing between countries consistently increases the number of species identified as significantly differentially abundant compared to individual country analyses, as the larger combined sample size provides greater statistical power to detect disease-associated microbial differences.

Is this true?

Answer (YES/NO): YES